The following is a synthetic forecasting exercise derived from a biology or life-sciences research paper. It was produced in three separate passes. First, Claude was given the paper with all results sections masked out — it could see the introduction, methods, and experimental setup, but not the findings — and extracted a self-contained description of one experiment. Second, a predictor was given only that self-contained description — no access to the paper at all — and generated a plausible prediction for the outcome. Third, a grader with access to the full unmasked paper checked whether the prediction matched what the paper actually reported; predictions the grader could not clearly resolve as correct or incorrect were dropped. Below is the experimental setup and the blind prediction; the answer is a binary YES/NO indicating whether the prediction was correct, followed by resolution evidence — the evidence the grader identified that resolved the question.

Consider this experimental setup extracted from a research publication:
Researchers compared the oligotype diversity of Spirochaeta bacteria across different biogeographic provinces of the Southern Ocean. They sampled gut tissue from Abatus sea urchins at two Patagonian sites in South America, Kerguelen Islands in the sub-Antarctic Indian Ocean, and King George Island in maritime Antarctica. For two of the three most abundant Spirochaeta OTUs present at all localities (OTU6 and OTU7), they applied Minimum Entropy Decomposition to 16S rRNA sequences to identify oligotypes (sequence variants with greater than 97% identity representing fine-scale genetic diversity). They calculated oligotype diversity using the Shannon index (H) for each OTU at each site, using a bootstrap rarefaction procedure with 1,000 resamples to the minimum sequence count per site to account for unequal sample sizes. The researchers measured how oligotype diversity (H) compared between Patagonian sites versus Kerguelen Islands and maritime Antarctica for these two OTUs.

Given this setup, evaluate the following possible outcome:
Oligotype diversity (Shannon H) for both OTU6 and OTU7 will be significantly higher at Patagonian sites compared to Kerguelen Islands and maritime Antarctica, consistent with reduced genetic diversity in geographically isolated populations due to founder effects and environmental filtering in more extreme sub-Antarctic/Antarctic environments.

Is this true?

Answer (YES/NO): YES